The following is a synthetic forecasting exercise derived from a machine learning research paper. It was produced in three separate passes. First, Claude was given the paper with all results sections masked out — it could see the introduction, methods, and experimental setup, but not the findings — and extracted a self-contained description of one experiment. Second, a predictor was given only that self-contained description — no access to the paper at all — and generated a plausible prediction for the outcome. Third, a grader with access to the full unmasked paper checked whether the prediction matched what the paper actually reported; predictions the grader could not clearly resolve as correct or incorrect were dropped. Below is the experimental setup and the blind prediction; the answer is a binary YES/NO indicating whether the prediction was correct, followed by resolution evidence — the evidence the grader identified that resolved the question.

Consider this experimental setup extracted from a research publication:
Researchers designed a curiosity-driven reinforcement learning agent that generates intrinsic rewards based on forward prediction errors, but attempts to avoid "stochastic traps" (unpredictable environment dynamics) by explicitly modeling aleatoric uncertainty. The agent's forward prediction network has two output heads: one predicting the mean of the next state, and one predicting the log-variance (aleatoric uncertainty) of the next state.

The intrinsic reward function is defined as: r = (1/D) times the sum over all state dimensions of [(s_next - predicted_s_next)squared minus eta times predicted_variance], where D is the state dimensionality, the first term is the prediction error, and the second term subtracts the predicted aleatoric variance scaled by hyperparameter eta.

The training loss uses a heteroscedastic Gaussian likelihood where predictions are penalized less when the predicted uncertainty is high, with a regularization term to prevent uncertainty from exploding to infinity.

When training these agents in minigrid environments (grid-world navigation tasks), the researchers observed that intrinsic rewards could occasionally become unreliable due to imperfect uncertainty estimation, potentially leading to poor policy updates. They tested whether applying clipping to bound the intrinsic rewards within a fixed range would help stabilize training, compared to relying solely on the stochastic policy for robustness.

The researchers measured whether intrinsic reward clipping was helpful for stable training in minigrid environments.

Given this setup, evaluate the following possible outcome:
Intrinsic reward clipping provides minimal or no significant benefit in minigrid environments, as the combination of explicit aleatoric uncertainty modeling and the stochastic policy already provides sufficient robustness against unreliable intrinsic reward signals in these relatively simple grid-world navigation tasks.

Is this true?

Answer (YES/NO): NO